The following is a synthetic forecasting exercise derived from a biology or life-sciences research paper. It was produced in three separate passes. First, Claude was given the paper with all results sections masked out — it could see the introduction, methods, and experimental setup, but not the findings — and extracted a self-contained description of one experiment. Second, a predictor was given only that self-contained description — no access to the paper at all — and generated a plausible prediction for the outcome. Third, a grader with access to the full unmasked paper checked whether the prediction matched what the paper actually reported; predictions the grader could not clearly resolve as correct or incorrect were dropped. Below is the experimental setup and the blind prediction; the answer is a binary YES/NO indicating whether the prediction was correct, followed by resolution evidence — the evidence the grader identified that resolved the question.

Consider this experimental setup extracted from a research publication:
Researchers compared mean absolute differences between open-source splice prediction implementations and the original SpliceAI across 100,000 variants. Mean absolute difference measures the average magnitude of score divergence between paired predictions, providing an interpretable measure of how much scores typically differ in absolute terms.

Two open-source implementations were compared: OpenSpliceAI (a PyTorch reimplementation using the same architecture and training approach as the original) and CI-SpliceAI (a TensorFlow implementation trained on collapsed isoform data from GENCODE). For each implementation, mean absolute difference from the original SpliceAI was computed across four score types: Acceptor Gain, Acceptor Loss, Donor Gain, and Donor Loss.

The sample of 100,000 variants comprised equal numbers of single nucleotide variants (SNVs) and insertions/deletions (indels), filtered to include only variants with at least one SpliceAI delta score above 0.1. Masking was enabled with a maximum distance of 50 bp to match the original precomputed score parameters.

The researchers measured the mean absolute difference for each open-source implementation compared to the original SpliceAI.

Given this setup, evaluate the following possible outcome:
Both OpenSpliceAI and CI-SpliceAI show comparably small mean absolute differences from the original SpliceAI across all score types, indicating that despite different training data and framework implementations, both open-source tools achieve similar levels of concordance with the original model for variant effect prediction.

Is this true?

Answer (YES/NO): YES